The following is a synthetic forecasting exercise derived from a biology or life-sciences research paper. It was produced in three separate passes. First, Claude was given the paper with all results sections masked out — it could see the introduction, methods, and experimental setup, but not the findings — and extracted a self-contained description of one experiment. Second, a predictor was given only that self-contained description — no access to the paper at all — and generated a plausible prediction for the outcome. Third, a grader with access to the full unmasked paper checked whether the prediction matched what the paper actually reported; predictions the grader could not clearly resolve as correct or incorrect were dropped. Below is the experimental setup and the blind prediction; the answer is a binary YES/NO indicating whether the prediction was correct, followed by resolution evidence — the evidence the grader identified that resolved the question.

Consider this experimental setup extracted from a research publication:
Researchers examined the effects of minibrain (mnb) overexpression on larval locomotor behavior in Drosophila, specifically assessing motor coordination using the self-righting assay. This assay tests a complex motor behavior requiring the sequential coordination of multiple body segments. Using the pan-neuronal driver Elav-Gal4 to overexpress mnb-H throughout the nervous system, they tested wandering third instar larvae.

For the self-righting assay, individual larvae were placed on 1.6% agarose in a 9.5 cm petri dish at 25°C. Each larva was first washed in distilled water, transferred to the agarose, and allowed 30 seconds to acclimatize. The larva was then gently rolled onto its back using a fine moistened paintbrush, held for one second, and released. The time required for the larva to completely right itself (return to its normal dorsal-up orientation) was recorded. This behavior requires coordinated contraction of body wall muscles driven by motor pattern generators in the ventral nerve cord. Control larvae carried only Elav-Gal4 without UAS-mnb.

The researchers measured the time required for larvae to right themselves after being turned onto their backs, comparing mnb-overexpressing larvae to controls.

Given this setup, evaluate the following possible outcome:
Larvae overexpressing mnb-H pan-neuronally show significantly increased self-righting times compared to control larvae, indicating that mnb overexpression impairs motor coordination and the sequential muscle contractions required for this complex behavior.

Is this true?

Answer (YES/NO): YES